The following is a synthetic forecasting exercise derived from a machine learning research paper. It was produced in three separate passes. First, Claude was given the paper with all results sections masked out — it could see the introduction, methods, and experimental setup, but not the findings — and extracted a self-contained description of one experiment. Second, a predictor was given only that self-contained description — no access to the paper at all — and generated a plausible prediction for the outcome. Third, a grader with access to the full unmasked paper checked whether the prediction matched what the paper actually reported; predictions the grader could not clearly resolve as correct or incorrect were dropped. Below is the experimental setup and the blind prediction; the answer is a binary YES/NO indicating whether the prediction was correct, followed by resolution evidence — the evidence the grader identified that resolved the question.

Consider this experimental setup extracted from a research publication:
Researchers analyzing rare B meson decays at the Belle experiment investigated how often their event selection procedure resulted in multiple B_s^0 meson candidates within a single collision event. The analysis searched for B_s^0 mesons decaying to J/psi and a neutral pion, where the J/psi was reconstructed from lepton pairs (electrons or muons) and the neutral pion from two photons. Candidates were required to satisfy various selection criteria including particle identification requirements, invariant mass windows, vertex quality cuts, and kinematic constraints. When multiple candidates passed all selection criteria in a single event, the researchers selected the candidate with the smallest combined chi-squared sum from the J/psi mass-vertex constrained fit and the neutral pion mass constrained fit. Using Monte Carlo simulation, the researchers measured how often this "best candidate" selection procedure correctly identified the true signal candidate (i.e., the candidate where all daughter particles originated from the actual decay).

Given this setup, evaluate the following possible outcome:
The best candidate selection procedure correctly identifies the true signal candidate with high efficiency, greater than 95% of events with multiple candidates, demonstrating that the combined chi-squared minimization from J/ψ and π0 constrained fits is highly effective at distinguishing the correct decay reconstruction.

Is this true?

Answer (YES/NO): NO